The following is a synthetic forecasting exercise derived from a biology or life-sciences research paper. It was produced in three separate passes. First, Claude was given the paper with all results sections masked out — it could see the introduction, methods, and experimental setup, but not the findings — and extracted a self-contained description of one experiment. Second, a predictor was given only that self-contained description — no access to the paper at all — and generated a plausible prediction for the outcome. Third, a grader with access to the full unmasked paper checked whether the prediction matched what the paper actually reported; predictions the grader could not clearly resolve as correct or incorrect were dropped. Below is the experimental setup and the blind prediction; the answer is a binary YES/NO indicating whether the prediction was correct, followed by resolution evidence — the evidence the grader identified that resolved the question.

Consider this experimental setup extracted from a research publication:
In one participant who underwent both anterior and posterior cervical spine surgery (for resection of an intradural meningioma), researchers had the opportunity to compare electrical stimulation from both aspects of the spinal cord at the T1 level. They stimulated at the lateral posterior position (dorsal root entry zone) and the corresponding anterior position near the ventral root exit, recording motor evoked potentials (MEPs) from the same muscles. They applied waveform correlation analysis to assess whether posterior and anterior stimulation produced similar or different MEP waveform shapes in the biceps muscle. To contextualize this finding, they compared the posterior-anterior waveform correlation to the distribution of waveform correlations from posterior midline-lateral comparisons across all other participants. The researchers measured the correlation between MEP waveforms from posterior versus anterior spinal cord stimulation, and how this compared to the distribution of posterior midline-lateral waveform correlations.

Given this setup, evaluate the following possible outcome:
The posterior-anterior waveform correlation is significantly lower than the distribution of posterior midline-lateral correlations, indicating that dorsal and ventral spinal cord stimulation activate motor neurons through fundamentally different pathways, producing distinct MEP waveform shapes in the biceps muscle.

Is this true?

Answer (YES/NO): YES